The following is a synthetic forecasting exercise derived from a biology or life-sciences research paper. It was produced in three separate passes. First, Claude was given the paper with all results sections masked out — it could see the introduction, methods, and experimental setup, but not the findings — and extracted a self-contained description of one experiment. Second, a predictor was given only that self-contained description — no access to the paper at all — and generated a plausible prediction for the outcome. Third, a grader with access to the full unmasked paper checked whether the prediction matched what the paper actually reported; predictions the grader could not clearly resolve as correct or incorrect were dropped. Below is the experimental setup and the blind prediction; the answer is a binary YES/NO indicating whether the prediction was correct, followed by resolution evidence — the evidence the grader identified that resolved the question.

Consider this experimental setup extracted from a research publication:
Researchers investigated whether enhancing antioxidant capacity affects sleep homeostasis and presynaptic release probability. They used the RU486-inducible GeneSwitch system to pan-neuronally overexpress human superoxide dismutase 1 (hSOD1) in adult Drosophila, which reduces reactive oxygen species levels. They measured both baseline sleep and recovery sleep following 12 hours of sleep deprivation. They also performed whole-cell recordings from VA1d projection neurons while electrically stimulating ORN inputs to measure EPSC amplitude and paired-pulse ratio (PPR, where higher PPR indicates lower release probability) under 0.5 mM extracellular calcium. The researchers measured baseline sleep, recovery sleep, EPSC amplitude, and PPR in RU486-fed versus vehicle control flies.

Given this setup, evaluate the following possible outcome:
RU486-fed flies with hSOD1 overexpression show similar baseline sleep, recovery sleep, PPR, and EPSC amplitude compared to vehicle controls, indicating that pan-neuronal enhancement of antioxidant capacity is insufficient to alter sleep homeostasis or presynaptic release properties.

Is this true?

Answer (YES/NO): NO